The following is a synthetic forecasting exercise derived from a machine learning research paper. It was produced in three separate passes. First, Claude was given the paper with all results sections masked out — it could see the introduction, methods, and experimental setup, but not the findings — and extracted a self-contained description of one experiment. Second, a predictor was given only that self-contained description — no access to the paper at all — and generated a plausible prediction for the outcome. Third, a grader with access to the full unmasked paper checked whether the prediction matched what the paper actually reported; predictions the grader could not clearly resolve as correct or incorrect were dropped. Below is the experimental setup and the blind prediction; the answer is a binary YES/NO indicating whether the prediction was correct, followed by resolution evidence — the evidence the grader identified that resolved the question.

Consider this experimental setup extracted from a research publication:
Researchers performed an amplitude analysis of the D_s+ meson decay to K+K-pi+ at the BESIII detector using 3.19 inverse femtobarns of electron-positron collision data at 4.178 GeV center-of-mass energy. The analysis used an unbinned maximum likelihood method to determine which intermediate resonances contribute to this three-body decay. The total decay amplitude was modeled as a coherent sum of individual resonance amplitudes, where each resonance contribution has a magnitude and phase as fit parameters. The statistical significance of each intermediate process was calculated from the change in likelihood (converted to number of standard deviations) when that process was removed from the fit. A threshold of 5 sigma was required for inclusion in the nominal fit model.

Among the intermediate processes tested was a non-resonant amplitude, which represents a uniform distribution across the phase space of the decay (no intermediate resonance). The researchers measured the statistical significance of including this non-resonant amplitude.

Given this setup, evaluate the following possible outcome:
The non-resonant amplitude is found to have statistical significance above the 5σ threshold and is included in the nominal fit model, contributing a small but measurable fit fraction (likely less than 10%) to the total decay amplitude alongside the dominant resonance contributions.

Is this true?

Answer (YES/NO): NO